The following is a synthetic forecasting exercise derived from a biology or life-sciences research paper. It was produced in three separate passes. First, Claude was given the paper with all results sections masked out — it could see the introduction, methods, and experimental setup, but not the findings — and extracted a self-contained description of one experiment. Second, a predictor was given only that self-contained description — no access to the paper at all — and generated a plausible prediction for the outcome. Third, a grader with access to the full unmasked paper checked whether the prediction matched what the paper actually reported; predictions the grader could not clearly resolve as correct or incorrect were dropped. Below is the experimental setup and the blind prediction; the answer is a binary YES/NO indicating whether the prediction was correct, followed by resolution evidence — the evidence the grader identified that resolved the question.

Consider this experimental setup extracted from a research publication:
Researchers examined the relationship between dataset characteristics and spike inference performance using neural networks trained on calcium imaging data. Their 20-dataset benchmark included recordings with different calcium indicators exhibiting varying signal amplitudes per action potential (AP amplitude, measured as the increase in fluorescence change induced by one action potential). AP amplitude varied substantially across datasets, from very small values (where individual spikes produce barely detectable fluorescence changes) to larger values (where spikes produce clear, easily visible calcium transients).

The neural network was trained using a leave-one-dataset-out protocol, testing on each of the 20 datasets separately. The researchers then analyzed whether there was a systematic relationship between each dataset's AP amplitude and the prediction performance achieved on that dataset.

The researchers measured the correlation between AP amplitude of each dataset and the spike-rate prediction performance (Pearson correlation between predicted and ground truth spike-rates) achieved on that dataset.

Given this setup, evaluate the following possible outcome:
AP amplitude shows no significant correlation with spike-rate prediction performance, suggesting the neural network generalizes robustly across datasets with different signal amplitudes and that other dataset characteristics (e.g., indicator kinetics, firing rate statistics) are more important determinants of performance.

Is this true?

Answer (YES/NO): NO